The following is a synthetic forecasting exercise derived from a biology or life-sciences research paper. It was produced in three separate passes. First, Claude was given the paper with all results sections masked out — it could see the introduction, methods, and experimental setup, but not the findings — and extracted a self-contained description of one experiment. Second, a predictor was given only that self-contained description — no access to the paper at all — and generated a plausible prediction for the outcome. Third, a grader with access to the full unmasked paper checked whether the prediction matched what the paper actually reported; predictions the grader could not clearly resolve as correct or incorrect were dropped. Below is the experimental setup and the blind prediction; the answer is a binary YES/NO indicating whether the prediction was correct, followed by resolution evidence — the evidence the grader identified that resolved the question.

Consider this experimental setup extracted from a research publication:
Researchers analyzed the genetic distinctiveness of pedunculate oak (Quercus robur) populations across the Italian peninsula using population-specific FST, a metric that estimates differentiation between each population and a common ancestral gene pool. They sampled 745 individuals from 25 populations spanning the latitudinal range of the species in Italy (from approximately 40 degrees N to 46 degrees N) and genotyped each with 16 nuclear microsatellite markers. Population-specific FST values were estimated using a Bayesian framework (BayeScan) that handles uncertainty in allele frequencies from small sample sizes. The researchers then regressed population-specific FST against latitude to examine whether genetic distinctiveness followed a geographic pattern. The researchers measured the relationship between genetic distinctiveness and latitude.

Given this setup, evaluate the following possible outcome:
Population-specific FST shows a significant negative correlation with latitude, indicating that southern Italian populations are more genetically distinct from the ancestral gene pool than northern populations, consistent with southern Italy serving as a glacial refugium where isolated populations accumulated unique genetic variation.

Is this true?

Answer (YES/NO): YES